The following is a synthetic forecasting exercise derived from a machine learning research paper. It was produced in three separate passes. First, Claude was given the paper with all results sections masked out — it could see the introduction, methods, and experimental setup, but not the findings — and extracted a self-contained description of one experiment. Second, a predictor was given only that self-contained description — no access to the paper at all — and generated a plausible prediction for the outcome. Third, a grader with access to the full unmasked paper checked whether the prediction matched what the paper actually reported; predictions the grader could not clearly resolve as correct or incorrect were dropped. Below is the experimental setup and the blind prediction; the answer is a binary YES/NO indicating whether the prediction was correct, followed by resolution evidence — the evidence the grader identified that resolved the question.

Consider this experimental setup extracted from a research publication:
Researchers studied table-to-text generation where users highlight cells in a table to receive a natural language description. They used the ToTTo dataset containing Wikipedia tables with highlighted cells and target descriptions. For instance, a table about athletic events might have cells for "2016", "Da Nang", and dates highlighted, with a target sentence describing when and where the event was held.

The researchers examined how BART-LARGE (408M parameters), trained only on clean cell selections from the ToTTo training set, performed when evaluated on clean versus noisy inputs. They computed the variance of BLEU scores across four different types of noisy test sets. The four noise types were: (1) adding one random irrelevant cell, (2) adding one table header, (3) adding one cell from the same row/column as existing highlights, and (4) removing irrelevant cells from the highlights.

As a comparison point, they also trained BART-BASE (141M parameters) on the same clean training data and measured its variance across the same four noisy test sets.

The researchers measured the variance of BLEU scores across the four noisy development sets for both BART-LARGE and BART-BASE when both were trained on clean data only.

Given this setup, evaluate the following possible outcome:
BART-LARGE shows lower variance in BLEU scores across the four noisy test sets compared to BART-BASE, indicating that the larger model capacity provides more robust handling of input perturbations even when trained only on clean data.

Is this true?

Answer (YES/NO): NO